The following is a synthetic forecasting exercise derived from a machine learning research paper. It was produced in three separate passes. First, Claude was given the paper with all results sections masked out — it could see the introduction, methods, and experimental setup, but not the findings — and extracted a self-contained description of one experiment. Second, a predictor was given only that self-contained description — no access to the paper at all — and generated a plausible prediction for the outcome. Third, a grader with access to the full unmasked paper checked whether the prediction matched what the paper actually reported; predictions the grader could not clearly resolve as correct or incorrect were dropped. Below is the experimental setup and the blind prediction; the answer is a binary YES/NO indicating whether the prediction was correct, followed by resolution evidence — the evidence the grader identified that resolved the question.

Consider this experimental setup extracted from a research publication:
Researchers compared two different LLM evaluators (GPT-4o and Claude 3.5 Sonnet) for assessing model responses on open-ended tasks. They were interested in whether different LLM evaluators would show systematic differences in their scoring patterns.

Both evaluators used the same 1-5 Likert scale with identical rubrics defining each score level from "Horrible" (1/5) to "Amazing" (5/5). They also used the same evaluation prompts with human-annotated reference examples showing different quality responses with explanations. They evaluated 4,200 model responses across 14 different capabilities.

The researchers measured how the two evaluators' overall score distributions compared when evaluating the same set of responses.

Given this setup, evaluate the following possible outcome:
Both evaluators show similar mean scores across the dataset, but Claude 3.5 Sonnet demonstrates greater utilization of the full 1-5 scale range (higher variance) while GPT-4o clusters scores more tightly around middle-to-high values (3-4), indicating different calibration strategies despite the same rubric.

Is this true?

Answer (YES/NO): NO